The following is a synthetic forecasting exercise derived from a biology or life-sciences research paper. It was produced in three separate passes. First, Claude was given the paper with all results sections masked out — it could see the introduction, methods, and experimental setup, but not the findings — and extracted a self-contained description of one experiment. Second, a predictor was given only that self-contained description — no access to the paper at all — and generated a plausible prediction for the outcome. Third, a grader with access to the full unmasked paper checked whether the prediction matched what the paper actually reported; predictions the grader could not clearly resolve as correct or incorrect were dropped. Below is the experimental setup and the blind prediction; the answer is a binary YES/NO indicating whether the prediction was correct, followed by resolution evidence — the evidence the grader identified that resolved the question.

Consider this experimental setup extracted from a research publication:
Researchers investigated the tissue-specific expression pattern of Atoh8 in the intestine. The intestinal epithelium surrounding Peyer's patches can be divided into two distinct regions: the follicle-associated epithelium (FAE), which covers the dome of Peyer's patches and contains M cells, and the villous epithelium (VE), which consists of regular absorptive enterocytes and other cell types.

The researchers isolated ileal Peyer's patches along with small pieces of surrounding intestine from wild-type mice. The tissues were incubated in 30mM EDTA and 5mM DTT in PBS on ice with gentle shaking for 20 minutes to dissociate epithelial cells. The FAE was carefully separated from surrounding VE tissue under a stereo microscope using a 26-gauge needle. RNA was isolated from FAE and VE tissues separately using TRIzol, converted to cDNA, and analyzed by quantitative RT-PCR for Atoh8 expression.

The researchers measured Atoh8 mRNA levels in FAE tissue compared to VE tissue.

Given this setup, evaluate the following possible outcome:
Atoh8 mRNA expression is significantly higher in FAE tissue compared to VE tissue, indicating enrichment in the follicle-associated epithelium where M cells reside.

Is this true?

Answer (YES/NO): YES